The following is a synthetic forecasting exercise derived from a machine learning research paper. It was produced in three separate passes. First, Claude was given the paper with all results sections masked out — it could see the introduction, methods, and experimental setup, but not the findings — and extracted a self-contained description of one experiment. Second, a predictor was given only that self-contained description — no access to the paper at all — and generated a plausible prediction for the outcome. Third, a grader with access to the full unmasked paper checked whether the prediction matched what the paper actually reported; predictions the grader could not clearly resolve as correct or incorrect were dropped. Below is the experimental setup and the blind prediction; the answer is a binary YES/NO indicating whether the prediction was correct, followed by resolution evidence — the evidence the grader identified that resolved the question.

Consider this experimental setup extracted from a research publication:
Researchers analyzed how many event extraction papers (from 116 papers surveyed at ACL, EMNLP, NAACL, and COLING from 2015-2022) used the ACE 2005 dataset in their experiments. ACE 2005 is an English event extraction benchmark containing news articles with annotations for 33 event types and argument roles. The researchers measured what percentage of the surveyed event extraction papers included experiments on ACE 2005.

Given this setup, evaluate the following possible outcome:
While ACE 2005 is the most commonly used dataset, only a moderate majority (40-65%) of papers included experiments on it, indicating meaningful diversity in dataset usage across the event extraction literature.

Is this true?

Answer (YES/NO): NO